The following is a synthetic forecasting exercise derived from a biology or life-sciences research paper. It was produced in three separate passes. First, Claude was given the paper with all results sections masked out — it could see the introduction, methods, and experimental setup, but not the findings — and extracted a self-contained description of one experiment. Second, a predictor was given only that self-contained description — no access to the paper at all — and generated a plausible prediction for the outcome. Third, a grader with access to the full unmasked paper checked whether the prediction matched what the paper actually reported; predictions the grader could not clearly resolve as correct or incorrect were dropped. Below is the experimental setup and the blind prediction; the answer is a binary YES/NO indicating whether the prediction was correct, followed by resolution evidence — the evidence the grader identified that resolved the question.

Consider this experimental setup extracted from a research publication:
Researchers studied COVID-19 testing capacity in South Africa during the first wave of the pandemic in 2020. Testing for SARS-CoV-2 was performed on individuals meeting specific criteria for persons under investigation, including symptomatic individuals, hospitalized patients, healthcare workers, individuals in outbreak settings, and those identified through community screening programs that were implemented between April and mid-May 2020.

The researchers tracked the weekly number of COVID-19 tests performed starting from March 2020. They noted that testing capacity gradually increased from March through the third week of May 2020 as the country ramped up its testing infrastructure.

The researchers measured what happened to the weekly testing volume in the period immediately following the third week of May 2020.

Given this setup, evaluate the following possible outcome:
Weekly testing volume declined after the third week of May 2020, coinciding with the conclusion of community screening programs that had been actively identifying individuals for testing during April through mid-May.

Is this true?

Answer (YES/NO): NO